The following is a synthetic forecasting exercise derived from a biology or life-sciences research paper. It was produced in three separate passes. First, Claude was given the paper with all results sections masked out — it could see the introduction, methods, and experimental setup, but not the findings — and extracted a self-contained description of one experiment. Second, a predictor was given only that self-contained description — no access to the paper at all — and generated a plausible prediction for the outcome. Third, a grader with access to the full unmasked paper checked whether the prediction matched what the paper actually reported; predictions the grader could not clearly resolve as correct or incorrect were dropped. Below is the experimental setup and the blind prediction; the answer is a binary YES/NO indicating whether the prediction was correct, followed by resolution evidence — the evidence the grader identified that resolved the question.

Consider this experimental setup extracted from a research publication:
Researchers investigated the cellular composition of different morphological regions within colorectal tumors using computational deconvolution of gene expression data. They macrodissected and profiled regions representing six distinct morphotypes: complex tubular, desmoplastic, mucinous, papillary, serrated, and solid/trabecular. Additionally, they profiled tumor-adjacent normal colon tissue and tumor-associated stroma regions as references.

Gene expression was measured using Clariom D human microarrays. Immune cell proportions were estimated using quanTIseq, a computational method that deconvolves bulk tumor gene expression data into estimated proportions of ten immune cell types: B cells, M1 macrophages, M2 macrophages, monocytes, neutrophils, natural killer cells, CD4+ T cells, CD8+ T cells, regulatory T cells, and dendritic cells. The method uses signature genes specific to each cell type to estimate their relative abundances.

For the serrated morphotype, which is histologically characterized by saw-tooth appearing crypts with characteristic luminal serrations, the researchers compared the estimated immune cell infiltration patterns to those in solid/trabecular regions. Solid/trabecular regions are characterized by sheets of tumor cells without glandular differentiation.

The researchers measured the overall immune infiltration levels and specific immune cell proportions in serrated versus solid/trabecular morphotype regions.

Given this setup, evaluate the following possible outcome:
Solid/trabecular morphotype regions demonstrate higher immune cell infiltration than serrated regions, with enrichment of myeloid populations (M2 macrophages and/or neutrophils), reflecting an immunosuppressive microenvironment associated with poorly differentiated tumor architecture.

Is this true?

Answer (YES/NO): NO